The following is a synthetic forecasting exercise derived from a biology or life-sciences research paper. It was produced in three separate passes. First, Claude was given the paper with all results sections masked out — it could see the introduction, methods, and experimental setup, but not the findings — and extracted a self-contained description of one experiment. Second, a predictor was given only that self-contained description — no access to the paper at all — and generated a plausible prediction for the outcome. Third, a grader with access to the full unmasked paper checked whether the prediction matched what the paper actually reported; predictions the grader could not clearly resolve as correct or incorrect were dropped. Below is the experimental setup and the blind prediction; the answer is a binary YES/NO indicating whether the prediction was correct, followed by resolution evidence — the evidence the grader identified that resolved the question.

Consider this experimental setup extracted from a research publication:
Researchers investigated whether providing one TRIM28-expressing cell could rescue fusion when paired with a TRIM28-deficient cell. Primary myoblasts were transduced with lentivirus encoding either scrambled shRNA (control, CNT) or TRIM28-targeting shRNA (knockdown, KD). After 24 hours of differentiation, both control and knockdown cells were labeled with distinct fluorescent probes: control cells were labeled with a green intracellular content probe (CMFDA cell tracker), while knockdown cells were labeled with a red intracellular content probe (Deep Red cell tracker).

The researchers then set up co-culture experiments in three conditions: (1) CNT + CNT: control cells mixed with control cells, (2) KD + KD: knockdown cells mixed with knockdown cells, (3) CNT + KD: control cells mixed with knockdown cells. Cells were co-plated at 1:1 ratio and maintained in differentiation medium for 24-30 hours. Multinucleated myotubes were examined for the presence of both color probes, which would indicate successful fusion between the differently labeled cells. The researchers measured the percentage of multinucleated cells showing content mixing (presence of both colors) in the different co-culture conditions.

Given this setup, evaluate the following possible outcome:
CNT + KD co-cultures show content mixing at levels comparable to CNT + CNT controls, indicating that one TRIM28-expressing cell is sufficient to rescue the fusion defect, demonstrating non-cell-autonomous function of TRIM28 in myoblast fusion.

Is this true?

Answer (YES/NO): NO